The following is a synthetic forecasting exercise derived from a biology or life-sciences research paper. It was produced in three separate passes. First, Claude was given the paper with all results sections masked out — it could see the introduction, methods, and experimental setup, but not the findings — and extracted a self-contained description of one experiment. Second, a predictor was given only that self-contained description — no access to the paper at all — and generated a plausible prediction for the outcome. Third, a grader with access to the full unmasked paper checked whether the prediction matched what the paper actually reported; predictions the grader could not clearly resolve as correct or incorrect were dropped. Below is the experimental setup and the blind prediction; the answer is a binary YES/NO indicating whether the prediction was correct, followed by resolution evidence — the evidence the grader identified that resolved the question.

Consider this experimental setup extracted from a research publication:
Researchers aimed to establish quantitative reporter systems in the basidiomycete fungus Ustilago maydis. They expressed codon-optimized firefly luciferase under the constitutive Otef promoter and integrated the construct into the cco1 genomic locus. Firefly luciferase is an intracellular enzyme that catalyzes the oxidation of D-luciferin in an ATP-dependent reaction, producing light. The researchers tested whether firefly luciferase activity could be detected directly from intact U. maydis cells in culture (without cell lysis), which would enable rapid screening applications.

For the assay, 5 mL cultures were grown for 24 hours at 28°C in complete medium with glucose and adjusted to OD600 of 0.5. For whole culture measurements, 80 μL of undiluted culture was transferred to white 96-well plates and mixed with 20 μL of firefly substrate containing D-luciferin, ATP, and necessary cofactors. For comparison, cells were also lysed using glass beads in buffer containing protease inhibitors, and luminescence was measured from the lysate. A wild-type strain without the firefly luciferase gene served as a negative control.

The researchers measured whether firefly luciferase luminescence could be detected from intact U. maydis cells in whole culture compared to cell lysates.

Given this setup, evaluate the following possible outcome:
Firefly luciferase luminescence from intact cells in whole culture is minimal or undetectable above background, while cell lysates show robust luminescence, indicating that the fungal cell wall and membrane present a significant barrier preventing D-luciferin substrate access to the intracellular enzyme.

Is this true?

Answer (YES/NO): NO